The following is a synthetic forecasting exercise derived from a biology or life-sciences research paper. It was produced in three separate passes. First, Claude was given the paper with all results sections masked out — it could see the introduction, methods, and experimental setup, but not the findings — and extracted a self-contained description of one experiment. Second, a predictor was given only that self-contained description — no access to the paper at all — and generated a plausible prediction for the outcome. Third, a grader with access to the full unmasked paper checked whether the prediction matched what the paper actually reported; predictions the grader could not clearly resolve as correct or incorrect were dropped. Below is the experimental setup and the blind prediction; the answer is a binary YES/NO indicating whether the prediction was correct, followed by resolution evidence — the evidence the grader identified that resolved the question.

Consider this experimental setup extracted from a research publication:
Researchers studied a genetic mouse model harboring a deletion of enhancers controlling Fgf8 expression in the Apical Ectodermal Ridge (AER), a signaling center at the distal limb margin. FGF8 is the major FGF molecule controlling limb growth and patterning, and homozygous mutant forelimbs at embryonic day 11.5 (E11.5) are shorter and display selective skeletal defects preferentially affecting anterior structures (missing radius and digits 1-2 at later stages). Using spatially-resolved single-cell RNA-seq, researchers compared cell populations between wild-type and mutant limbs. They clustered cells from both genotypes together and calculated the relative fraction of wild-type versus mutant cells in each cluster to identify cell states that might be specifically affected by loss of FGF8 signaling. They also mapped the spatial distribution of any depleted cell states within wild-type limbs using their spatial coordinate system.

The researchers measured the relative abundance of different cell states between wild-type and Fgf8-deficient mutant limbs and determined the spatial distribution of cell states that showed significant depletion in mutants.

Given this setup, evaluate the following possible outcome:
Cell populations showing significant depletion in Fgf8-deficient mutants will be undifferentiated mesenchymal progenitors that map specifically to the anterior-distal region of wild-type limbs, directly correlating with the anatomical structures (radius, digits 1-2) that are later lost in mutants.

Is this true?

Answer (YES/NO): NO